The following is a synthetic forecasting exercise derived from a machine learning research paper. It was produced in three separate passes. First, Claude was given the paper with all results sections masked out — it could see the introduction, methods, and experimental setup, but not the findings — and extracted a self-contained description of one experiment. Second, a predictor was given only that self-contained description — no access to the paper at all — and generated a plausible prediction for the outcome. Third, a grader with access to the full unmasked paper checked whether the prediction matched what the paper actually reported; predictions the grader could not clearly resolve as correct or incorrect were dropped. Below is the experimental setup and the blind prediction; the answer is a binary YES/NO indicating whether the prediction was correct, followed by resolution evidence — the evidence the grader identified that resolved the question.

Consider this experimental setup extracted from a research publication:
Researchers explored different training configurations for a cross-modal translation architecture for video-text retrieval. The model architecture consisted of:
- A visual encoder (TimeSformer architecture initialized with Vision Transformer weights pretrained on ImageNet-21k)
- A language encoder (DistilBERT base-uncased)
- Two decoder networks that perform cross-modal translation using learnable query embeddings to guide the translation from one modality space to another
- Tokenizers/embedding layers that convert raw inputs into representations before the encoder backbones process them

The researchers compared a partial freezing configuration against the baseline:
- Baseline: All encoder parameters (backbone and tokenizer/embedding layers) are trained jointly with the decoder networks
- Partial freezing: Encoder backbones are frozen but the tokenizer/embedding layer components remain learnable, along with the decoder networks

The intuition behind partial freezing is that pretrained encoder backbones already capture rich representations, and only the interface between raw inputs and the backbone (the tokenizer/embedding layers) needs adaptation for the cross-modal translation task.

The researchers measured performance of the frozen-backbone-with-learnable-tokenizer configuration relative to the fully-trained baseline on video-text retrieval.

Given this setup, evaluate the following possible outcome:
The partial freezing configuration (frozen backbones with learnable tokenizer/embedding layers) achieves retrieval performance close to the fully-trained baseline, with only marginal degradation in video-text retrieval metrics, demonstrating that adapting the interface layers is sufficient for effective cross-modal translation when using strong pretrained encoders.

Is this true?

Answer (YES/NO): YES